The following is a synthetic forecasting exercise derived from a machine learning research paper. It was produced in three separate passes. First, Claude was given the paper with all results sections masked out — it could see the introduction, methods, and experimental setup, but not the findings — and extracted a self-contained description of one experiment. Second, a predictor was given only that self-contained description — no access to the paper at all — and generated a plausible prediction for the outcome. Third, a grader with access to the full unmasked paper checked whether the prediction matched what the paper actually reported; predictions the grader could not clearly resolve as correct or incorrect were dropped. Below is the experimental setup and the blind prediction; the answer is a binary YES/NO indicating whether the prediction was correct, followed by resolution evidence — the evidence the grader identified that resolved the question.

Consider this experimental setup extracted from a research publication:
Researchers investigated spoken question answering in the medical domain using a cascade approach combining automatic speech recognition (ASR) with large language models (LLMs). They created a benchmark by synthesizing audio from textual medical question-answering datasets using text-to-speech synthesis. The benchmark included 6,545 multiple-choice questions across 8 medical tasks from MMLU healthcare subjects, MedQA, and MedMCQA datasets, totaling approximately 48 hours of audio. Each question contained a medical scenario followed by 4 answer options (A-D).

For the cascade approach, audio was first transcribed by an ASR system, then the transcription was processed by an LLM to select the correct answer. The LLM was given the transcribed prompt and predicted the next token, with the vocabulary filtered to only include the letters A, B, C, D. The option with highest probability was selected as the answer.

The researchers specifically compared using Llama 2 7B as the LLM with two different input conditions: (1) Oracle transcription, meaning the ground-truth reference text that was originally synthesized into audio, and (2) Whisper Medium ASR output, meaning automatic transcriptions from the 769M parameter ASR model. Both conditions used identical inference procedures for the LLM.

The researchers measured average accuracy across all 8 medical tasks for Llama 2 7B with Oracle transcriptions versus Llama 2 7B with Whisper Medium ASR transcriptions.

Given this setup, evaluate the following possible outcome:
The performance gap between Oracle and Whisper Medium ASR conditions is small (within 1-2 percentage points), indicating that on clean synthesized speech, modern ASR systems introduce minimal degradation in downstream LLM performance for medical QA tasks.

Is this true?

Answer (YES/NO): NO